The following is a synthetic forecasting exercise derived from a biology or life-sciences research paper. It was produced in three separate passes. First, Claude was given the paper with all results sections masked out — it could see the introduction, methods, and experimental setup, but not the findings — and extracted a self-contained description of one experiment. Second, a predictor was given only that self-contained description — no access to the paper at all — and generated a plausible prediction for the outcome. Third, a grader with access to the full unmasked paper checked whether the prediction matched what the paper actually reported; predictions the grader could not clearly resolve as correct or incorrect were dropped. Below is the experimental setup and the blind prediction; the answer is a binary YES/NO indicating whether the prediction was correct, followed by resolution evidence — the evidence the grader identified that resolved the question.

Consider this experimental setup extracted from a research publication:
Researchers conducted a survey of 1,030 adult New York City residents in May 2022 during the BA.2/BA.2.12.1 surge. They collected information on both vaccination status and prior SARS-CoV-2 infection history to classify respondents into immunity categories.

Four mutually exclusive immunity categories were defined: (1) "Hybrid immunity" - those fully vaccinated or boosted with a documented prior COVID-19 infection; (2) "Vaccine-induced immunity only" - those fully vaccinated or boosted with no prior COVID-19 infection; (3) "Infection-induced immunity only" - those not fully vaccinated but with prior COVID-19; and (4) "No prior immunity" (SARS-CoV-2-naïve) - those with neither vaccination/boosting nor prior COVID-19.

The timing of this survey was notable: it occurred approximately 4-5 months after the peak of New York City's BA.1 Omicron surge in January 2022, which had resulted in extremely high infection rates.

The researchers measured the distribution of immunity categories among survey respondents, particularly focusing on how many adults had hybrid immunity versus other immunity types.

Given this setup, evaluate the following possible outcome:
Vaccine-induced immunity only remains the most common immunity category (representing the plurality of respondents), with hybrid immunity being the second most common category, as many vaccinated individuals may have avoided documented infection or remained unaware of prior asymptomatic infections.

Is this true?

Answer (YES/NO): NO